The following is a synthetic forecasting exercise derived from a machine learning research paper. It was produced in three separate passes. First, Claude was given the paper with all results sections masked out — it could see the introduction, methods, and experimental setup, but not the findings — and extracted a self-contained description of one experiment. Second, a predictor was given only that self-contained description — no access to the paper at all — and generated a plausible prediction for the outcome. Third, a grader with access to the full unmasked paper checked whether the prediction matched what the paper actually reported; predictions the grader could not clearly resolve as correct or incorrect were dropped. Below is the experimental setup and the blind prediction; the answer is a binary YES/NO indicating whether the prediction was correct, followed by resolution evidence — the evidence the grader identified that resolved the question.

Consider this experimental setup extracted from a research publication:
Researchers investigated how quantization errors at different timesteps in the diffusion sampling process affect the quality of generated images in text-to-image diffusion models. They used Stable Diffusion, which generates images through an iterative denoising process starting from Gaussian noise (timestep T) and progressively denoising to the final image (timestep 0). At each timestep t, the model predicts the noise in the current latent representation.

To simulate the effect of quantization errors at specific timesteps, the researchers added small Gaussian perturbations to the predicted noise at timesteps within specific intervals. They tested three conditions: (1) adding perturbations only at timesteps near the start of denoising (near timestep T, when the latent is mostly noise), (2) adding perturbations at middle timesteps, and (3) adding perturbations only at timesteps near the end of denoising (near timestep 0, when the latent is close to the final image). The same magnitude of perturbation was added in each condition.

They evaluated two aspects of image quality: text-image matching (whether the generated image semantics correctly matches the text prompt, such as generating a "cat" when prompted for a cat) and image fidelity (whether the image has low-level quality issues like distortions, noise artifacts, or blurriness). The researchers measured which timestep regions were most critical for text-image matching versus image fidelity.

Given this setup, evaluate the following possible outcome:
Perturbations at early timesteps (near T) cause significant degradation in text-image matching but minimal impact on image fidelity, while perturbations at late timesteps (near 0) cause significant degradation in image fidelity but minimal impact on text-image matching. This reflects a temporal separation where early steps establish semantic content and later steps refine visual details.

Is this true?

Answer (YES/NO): YES